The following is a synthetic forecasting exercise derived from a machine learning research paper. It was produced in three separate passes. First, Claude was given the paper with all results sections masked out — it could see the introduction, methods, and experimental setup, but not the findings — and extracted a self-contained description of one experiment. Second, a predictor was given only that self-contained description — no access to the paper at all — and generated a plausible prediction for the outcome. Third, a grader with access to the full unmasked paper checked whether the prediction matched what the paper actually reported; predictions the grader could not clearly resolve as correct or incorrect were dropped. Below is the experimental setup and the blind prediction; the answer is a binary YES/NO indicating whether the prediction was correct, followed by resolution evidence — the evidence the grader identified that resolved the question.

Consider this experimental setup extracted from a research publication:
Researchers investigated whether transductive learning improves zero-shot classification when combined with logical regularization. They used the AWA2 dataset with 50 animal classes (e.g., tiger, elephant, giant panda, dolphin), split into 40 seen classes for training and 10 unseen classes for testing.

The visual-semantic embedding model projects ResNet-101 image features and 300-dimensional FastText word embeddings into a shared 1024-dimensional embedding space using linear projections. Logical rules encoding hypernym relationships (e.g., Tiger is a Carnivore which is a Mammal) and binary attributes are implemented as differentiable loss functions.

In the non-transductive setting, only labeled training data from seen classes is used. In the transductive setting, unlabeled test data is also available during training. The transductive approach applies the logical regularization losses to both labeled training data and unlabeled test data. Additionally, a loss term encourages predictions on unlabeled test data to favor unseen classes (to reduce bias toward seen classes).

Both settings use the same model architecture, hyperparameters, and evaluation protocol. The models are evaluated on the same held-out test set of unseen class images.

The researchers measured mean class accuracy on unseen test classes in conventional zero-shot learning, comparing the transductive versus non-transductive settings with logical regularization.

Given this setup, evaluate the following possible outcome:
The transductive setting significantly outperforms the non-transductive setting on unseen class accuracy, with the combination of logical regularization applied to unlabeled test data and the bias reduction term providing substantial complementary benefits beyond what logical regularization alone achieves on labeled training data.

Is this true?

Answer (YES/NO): YES